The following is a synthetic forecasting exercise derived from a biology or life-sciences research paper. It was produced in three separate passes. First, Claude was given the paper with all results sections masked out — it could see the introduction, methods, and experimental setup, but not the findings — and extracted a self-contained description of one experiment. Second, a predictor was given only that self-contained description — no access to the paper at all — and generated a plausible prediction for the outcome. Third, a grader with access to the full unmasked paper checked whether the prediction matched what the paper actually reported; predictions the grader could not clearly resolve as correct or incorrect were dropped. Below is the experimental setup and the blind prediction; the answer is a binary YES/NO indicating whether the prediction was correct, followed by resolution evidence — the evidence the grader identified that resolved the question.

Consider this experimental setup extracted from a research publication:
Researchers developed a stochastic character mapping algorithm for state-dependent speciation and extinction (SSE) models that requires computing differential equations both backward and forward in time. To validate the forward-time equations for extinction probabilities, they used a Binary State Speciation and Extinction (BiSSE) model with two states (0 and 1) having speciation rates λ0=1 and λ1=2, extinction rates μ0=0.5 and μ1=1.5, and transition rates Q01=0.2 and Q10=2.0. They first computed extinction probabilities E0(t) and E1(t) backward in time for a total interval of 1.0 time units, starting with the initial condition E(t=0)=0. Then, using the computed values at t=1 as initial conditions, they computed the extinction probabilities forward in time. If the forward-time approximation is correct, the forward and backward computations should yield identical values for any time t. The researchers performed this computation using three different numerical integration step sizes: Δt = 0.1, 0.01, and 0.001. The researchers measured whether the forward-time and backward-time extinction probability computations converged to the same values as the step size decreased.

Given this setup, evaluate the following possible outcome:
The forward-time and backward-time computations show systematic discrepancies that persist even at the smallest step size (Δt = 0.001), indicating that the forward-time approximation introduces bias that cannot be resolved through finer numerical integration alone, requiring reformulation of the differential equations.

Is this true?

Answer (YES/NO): NO